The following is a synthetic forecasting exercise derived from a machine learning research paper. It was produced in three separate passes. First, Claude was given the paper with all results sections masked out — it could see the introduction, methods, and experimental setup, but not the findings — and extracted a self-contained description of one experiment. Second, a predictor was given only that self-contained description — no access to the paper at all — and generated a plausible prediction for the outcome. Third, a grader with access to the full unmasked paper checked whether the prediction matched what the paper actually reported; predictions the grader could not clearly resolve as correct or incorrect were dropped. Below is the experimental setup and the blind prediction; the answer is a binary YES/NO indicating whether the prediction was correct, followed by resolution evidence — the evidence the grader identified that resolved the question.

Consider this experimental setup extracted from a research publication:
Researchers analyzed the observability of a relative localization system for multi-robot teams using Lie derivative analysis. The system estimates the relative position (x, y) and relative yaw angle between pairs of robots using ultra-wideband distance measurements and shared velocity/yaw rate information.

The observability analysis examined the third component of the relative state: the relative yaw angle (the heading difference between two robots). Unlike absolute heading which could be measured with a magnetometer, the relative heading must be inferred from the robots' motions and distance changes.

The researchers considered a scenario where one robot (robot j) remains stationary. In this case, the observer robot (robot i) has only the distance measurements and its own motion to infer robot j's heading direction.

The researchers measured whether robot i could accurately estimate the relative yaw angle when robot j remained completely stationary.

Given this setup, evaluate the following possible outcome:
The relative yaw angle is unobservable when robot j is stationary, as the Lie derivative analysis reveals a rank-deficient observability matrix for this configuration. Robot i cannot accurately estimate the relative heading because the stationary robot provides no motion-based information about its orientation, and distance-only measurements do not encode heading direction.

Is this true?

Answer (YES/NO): YES